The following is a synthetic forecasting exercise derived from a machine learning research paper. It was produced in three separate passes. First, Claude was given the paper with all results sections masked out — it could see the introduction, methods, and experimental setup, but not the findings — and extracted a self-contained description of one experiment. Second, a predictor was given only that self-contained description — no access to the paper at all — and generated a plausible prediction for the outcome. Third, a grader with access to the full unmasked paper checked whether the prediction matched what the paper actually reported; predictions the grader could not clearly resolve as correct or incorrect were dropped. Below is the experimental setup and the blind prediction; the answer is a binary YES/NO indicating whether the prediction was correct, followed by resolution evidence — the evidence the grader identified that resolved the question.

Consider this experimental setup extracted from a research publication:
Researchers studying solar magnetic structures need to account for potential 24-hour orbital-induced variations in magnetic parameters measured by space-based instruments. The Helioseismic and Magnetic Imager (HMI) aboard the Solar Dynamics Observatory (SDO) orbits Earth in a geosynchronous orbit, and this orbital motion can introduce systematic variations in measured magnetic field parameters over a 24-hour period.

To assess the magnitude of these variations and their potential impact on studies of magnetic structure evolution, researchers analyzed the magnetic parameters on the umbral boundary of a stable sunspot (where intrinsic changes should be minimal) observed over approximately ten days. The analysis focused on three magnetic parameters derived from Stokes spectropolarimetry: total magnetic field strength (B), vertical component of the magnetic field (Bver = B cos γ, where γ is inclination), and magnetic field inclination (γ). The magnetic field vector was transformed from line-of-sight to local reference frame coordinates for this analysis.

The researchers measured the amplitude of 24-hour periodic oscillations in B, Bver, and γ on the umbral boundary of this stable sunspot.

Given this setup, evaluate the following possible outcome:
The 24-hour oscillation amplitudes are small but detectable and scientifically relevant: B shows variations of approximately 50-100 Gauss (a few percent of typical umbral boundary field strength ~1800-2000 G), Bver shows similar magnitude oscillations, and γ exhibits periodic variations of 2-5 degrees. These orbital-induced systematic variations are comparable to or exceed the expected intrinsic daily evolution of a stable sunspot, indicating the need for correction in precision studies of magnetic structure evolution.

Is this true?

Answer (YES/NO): NO